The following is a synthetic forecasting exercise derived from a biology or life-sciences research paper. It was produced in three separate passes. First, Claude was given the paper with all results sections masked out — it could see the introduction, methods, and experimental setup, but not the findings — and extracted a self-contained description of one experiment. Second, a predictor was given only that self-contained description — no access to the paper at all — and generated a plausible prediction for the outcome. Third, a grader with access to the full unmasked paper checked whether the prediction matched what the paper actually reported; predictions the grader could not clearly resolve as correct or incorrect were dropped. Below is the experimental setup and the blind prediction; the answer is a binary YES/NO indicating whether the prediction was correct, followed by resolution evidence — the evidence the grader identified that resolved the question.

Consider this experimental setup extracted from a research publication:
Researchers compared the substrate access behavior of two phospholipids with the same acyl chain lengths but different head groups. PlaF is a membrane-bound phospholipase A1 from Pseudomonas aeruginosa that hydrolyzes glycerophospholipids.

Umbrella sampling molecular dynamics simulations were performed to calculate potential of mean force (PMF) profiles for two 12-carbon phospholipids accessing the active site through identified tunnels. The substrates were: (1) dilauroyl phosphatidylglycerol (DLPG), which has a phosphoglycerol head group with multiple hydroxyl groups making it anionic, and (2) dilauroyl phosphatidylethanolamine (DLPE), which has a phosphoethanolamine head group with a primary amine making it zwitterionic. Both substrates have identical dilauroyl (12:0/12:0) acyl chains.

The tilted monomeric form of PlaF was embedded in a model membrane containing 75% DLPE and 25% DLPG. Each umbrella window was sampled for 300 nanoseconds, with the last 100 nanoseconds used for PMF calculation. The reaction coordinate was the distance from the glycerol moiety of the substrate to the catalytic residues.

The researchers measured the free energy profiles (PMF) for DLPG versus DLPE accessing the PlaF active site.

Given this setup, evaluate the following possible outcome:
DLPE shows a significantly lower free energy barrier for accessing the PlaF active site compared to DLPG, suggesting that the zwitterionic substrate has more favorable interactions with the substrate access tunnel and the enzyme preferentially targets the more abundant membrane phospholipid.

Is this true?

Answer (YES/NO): NO